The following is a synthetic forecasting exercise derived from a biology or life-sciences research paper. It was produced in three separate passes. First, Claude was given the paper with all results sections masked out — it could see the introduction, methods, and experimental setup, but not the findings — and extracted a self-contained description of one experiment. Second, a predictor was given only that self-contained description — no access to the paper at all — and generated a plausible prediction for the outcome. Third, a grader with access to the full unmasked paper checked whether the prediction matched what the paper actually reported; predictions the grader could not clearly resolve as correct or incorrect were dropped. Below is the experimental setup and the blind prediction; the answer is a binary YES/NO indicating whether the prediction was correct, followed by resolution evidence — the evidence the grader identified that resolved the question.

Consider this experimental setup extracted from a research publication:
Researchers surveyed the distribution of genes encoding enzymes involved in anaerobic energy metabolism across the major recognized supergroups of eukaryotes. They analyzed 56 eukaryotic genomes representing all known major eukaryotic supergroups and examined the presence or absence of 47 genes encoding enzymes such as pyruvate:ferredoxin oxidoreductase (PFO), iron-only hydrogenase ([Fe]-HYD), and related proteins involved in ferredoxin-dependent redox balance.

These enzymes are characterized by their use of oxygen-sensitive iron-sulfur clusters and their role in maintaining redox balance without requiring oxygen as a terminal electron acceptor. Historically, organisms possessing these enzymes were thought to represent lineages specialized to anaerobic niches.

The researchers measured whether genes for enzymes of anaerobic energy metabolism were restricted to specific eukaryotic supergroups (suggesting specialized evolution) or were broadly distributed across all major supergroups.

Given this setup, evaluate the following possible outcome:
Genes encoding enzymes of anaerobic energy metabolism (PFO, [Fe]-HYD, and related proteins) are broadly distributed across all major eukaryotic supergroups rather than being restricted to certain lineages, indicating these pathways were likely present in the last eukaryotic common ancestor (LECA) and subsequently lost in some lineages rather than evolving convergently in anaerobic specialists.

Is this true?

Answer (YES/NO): YES